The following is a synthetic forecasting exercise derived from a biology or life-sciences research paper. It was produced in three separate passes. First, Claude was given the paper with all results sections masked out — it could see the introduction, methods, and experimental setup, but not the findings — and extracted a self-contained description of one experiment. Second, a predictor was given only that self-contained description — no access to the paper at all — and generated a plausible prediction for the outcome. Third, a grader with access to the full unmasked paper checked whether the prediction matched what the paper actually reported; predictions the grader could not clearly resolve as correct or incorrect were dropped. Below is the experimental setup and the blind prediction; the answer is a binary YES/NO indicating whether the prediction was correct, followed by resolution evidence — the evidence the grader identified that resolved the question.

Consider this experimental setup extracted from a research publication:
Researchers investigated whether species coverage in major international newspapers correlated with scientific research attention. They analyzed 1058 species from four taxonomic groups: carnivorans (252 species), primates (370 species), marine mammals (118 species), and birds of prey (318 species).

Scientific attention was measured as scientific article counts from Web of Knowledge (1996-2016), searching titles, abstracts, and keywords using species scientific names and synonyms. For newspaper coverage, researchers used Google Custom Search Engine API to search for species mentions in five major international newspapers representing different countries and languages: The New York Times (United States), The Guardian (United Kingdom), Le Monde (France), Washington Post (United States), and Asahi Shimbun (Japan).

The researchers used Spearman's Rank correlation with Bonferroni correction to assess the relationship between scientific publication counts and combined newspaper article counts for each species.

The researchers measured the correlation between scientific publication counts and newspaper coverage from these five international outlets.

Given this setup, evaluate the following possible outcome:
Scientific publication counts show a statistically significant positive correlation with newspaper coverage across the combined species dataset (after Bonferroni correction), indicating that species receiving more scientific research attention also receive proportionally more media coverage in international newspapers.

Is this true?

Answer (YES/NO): YES